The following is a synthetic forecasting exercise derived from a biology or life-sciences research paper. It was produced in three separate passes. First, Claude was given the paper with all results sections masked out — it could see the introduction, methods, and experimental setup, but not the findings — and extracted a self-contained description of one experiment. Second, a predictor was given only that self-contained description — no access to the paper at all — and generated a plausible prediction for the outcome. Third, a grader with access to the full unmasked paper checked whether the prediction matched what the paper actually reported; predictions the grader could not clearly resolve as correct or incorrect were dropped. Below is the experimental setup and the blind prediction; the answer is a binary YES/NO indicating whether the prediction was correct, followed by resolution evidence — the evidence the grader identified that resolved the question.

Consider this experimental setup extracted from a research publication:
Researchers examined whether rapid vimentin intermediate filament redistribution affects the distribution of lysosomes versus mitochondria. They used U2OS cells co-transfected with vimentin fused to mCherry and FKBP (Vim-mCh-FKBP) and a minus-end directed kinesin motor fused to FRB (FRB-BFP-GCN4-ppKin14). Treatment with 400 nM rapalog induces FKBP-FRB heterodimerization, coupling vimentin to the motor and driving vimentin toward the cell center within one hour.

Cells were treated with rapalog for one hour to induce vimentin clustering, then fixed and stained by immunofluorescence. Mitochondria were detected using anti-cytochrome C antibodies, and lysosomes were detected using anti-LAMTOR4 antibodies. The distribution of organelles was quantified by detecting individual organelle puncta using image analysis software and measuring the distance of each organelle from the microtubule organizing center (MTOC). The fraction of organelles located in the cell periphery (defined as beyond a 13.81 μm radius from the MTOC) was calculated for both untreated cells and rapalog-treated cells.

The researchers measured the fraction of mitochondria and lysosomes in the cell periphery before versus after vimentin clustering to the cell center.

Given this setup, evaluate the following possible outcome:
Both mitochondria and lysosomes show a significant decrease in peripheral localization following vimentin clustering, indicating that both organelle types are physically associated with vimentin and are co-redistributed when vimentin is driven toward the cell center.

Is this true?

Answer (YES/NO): NO